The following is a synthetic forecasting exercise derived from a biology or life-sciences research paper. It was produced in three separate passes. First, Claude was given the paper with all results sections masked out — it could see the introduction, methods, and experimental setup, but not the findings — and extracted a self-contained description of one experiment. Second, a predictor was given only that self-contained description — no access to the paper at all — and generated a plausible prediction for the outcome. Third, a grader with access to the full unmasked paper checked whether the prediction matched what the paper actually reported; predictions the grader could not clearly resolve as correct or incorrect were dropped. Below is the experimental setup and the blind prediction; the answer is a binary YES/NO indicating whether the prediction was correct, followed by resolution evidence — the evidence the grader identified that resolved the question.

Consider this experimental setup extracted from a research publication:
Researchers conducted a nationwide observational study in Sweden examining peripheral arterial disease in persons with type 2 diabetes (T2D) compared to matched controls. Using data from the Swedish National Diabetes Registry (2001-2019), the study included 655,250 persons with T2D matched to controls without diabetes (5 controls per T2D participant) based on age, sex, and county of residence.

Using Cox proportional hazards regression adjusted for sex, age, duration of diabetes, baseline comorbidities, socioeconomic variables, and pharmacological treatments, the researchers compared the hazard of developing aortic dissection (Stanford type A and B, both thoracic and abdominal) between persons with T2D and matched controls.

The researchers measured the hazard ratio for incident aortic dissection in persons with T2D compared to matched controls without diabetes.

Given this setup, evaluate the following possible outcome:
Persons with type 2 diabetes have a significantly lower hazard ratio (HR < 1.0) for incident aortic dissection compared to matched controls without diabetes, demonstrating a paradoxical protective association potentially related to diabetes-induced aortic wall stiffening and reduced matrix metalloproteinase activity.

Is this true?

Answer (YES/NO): YES